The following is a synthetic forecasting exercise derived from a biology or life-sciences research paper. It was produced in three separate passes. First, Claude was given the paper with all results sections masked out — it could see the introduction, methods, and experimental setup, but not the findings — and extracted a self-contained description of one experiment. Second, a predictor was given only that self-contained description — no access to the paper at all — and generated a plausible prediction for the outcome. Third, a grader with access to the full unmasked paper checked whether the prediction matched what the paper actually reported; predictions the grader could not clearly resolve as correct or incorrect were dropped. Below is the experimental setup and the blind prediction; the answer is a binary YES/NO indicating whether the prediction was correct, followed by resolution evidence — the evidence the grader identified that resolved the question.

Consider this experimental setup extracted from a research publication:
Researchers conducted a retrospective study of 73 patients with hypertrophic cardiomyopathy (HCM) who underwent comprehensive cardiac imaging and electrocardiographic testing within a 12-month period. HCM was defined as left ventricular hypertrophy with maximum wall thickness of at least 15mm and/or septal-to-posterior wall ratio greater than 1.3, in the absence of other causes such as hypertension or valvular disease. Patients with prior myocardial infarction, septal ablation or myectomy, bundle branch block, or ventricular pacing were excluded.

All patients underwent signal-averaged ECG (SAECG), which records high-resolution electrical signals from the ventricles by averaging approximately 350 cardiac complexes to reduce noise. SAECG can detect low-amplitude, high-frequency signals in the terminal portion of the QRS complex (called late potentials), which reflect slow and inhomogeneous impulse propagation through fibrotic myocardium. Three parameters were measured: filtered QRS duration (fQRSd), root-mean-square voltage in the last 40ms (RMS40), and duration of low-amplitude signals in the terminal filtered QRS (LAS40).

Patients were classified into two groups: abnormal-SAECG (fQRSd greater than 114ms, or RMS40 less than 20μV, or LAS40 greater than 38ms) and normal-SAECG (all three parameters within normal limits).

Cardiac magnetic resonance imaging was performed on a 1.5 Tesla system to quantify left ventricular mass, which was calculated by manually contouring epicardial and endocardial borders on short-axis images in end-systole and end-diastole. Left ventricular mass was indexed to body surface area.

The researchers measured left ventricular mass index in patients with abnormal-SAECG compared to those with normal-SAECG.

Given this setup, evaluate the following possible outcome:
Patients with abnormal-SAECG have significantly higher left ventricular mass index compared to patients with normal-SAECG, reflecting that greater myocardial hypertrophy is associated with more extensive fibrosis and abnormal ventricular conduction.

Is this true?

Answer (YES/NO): YES